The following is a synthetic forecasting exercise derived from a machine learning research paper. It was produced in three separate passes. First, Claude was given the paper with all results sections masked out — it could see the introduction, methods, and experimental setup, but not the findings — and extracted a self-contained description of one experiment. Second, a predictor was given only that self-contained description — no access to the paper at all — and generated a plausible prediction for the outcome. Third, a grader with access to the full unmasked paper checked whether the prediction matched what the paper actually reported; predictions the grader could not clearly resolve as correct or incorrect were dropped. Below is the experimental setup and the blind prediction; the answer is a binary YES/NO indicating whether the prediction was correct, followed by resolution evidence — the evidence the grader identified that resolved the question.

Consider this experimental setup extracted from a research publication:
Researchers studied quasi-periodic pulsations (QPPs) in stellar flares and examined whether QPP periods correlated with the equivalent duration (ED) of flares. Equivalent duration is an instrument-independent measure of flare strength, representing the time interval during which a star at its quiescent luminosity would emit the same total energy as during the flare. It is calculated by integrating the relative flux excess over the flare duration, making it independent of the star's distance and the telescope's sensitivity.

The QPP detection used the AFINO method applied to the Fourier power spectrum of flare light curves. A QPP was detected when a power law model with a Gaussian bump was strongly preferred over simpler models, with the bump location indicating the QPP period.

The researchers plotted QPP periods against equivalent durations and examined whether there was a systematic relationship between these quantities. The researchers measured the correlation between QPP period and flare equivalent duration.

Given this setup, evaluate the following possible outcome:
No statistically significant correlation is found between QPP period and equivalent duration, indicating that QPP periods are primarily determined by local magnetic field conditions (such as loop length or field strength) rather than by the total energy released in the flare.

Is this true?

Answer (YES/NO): YES